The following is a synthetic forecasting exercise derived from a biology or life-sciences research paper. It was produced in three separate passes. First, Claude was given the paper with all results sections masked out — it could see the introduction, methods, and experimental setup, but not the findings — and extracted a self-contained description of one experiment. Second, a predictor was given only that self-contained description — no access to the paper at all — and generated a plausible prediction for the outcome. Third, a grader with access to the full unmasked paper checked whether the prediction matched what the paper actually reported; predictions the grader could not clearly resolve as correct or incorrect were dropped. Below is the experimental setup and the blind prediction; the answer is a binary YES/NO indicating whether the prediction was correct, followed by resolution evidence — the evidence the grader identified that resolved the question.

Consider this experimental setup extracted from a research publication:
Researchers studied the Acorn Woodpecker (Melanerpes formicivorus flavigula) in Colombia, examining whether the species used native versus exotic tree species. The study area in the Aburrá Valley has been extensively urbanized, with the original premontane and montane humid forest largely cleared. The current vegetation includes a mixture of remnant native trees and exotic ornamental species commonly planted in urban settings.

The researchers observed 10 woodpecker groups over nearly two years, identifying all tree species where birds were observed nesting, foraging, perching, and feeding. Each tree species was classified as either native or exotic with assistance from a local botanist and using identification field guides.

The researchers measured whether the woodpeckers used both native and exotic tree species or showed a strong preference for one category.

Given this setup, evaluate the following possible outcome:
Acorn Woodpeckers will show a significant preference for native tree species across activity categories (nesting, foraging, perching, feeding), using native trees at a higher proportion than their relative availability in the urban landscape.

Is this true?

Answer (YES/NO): NO